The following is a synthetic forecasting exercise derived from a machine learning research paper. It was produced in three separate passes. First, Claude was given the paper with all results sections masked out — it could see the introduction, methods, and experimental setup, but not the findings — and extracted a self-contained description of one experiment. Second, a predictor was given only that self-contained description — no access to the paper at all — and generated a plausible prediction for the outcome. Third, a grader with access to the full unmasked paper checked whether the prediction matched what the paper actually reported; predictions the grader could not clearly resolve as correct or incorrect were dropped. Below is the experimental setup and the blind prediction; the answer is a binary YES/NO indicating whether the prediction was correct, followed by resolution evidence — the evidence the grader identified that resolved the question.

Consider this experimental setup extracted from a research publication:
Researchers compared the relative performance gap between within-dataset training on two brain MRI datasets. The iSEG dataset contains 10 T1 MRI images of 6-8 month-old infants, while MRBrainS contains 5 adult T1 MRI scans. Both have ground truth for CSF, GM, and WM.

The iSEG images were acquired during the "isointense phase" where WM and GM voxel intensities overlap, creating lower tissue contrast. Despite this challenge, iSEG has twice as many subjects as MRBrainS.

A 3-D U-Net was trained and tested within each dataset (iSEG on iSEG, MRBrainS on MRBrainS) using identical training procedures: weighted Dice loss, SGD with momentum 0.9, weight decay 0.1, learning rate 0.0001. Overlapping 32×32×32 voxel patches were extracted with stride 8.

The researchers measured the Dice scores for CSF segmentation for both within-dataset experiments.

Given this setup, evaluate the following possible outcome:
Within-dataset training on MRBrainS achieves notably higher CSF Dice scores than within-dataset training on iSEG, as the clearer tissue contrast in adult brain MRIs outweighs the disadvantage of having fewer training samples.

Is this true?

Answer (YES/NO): NO